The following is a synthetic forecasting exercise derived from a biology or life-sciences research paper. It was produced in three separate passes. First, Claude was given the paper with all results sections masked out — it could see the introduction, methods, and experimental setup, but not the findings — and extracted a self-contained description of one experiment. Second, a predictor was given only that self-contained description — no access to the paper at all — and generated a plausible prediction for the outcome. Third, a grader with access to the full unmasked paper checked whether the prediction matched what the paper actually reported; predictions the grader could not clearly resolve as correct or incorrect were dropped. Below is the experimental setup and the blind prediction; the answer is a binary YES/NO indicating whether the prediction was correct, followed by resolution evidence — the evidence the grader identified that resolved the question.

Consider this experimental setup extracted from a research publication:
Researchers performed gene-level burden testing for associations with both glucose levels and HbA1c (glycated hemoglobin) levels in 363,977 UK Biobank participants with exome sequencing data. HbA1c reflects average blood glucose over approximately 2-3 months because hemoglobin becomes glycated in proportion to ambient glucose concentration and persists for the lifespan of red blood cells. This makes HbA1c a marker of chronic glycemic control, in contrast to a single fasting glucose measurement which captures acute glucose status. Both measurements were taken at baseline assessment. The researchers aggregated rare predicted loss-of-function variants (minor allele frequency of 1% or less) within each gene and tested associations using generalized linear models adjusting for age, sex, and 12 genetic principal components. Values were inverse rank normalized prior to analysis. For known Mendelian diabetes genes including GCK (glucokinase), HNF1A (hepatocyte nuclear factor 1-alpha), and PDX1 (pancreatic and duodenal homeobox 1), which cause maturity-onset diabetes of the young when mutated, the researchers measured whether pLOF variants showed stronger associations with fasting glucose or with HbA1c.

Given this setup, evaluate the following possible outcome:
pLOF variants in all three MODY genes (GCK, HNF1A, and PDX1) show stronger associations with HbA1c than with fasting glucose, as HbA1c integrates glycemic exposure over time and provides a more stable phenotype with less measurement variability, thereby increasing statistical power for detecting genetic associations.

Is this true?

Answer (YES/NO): NO